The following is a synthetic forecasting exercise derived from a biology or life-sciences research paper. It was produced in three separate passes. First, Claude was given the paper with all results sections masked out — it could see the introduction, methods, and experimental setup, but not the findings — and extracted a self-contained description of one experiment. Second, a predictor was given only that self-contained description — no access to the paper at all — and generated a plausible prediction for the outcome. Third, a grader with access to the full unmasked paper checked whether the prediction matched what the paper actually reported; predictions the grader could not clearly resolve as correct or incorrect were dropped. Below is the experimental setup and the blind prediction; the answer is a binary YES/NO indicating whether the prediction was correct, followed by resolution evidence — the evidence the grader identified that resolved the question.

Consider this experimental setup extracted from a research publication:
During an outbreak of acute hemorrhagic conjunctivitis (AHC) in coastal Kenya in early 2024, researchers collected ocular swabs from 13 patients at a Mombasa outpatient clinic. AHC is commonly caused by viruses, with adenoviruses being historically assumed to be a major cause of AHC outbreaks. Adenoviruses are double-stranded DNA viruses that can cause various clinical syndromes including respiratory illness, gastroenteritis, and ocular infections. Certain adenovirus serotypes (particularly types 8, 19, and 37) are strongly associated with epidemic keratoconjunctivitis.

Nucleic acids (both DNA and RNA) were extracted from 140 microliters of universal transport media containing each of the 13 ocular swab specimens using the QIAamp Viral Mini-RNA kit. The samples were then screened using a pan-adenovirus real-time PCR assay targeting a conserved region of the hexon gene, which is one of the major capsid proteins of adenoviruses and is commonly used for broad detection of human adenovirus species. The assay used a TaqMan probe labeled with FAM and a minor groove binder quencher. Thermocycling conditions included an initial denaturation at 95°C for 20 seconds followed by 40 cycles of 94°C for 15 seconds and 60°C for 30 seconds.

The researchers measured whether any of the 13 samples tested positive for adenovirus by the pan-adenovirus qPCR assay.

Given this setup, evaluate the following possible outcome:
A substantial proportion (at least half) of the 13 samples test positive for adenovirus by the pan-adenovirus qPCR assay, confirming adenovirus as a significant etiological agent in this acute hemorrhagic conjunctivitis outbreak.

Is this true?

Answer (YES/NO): NO